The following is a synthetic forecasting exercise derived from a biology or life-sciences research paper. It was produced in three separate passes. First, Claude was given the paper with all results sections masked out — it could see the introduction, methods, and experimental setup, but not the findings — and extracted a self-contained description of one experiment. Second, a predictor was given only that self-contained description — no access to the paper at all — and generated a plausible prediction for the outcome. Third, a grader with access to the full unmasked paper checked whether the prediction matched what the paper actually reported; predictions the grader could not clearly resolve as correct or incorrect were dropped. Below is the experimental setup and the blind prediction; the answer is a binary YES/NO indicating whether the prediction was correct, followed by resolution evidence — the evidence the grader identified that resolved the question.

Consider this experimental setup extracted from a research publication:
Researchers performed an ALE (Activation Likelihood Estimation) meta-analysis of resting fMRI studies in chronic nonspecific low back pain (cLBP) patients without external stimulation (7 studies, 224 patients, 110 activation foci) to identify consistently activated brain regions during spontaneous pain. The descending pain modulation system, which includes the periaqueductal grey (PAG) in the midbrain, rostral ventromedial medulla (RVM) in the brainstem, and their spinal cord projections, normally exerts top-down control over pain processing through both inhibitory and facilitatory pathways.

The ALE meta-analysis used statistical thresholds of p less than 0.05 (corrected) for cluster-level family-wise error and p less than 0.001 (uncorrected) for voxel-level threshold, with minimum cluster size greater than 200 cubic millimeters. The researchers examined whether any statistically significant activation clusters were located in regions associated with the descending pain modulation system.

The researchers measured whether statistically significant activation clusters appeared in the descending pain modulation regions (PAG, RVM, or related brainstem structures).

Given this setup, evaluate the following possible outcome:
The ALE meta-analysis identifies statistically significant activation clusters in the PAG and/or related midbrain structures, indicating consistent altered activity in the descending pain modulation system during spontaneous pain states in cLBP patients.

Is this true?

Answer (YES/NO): NO